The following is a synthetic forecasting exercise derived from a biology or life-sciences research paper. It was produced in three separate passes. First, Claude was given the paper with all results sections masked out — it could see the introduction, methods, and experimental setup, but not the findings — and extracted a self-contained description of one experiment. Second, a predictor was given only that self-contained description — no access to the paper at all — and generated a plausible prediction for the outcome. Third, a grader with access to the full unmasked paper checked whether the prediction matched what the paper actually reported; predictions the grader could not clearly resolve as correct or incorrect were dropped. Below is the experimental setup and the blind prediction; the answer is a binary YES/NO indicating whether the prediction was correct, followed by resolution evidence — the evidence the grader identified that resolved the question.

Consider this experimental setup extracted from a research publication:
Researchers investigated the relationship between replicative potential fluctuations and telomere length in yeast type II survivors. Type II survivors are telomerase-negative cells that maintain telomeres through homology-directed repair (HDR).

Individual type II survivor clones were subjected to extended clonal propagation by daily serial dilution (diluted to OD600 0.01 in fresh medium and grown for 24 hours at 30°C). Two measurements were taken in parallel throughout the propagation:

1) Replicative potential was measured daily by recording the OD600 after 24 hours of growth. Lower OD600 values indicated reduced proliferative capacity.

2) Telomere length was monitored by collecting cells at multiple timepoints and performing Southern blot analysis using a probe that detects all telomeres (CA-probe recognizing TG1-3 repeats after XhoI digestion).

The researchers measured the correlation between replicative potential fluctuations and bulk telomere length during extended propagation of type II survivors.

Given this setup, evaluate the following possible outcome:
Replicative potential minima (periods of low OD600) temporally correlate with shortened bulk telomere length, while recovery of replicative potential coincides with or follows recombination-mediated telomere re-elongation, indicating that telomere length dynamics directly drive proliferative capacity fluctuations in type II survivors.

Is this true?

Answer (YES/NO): YES